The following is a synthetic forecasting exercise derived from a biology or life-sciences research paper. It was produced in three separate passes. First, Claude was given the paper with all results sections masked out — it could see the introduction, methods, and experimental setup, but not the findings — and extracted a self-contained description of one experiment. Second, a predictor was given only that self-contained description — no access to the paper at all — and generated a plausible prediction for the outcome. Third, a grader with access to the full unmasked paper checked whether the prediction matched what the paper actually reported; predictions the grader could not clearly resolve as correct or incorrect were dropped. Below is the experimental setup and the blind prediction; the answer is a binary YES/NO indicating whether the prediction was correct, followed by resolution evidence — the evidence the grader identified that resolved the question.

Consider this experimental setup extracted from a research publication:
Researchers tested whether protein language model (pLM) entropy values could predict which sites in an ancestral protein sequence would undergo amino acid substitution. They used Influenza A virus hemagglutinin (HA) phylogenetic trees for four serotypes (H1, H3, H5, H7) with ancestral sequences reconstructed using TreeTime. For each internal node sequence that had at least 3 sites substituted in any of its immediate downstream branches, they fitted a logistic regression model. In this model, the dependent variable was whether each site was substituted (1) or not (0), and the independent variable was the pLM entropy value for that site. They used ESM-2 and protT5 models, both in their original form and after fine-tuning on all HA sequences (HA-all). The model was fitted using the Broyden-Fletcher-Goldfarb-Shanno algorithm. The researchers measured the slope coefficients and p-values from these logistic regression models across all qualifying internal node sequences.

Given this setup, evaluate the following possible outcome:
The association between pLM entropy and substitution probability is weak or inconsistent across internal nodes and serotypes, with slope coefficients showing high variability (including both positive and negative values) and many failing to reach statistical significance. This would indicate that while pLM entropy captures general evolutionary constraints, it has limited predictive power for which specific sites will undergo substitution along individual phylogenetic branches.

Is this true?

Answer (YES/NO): YES